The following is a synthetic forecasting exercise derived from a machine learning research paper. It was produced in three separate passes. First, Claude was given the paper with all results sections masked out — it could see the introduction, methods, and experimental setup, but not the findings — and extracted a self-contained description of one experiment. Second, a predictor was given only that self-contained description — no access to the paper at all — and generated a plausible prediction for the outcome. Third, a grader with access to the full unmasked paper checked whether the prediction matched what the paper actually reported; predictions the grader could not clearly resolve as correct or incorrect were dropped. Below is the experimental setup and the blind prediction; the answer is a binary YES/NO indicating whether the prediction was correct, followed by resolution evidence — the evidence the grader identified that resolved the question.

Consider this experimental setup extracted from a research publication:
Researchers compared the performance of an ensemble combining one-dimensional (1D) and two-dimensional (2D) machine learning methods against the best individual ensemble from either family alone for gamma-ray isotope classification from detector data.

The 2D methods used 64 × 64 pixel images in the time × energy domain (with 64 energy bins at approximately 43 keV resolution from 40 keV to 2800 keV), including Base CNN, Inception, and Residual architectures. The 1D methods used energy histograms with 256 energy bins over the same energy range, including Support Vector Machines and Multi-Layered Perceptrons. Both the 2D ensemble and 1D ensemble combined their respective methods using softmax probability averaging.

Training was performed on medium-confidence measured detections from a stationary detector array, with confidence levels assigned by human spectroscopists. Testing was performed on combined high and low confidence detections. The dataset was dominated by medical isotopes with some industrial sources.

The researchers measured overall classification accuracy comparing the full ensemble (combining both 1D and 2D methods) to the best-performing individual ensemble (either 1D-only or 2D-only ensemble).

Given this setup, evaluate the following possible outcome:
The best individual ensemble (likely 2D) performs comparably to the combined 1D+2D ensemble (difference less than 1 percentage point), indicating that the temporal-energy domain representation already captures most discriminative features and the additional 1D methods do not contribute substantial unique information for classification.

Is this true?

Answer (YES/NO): NO